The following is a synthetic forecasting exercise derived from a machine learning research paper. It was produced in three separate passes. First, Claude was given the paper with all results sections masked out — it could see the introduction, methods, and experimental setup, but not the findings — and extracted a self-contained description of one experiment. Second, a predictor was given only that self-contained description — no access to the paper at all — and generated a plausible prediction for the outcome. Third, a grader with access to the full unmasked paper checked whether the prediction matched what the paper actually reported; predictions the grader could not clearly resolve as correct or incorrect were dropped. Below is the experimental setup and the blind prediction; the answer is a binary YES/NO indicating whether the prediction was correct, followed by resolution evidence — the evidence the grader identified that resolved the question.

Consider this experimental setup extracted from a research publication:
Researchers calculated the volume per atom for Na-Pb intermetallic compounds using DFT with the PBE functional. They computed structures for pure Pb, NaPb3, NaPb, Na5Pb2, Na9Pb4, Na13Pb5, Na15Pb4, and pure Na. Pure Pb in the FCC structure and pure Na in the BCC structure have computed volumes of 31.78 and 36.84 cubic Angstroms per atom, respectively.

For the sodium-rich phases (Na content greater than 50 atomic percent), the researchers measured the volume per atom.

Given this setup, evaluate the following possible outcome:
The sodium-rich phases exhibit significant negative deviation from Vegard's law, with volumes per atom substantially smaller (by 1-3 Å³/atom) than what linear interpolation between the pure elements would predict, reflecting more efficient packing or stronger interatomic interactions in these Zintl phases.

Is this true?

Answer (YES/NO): NO